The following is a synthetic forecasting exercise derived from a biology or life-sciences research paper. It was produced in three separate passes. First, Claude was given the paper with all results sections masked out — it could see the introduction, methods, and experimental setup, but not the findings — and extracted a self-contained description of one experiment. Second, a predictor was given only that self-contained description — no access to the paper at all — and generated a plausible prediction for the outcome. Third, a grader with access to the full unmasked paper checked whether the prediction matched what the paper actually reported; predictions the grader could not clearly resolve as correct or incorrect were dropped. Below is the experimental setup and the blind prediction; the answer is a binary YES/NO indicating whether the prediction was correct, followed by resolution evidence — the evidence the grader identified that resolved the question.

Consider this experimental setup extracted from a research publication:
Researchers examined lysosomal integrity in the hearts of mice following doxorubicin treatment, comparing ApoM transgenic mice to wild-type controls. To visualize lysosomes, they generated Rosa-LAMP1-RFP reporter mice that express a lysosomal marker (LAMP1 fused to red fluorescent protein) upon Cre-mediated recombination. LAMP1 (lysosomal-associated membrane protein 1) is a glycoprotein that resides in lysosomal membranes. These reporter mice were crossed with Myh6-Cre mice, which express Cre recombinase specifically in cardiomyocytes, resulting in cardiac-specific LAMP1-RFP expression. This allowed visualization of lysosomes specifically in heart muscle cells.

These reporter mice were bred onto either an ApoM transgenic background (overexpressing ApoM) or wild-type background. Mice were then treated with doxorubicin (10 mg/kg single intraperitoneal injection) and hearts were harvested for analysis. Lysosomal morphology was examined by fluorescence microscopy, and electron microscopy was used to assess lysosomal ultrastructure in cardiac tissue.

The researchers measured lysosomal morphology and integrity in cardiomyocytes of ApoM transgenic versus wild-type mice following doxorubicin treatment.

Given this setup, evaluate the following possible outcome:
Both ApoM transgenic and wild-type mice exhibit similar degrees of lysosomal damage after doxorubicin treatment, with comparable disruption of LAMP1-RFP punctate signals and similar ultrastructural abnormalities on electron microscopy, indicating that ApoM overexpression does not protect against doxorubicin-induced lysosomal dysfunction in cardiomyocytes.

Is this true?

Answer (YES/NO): NO